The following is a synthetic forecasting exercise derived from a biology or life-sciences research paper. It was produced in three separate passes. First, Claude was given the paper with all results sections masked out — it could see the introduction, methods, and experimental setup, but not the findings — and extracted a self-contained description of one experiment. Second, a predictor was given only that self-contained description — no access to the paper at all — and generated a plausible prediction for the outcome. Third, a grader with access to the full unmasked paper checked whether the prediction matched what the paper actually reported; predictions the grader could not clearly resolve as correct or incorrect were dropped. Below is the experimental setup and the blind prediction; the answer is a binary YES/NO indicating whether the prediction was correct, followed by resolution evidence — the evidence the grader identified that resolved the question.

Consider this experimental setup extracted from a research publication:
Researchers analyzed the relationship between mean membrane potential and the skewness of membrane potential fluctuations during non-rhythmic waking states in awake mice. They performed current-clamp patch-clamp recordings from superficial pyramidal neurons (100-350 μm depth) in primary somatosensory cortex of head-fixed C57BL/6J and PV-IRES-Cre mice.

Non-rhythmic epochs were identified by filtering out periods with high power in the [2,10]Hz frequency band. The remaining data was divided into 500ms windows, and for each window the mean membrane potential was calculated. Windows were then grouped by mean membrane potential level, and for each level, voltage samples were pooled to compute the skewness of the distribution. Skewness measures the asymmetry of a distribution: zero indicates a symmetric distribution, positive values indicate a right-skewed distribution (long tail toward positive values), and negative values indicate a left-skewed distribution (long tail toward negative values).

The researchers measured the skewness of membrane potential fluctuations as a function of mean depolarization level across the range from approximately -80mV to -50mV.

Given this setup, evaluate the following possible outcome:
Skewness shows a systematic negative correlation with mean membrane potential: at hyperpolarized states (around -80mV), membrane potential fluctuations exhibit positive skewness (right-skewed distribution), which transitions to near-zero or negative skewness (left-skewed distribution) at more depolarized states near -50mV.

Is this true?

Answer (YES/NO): YES